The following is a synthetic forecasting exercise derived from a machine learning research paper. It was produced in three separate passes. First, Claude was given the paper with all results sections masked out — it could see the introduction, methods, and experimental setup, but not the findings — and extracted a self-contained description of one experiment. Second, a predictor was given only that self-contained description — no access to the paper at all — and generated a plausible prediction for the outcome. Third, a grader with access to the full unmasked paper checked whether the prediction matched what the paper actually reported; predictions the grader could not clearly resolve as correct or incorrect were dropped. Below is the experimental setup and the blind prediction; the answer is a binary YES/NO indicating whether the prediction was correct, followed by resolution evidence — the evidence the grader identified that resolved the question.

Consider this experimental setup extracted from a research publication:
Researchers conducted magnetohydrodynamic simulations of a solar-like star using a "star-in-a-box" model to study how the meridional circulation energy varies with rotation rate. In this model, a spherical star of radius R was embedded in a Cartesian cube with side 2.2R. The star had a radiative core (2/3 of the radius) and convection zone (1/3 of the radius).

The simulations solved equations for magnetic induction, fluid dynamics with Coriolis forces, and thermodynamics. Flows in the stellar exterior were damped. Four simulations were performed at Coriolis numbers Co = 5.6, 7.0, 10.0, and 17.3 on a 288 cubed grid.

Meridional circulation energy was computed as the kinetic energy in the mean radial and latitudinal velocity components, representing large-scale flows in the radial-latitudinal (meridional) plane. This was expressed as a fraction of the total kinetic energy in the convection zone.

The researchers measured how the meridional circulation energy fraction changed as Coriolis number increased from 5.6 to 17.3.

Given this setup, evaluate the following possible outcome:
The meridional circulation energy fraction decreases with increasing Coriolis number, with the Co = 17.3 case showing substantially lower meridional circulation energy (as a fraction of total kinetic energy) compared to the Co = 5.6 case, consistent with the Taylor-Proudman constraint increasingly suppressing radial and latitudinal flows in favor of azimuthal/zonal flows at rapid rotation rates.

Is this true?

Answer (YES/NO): YES